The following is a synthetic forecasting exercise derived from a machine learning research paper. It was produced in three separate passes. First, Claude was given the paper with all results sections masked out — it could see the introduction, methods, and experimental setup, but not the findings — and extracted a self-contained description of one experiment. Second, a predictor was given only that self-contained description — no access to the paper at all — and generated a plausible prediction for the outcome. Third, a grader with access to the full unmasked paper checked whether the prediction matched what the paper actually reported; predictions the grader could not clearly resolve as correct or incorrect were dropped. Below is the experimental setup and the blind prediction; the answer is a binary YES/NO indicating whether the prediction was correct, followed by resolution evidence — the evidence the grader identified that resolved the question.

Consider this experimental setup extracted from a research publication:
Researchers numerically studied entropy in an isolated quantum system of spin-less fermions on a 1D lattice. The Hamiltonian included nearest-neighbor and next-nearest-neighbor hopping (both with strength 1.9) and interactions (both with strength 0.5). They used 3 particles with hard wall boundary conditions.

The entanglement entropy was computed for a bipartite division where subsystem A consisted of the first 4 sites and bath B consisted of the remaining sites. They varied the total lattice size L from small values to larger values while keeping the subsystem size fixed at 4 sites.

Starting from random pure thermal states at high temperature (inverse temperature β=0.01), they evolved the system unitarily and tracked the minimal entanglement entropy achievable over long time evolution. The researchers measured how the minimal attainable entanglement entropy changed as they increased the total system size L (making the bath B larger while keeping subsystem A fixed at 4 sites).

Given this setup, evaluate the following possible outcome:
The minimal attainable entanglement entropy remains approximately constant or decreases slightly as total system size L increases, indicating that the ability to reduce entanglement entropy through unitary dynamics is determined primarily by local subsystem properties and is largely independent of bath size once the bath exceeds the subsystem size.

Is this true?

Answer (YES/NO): NO